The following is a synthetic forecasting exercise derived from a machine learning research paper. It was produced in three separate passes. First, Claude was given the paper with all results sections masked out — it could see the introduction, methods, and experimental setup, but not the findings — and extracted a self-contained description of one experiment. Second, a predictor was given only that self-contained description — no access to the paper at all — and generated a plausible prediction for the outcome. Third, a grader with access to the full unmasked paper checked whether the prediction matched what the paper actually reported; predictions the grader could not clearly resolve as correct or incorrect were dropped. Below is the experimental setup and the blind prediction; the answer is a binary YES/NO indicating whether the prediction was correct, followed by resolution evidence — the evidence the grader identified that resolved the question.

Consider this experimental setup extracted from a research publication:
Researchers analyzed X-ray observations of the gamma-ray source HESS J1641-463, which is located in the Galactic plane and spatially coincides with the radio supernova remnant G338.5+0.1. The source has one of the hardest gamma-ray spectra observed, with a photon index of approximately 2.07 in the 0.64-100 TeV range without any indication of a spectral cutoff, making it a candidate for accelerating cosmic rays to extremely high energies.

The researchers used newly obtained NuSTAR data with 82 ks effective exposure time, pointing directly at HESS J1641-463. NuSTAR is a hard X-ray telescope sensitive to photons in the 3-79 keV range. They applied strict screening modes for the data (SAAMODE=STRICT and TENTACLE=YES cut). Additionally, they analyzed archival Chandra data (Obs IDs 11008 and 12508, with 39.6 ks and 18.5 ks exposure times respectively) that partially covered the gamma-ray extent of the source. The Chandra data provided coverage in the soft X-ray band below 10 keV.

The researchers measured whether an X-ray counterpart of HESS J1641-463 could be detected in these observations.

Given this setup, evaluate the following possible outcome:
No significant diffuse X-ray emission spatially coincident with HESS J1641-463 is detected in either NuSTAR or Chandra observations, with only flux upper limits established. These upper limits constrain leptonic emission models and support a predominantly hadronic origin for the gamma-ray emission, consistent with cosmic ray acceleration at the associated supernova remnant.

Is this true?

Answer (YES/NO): NO